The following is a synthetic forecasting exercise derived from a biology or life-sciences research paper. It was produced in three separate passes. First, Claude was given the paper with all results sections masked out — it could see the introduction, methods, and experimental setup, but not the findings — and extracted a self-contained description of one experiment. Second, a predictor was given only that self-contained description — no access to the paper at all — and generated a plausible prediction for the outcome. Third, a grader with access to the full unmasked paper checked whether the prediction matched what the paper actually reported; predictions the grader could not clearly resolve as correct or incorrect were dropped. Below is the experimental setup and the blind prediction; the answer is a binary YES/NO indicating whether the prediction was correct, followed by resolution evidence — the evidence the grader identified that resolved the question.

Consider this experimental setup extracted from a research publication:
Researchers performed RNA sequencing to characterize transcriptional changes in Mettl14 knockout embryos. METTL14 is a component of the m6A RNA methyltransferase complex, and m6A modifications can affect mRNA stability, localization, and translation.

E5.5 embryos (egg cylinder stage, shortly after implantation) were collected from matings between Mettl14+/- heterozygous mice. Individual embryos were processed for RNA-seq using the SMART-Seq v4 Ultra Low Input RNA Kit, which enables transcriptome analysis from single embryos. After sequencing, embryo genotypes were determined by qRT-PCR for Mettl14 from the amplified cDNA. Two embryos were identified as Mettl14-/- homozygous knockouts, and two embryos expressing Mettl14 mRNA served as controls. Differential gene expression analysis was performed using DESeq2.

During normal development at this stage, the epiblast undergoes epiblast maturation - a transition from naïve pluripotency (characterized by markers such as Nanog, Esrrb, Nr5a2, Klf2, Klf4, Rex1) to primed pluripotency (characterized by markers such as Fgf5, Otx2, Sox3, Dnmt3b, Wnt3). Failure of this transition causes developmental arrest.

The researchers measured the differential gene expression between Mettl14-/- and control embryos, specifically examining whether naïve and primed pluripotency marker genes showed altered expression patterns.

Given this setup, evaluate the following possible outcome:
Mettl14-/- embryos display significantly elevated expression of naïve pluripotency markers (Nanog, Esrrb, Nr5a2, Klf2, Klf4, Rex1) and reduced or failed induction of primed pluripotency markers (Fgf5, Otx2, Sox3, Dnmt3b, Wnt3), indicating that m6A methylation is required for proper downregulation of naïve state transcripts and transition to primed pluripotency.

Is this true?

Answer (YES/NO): NO